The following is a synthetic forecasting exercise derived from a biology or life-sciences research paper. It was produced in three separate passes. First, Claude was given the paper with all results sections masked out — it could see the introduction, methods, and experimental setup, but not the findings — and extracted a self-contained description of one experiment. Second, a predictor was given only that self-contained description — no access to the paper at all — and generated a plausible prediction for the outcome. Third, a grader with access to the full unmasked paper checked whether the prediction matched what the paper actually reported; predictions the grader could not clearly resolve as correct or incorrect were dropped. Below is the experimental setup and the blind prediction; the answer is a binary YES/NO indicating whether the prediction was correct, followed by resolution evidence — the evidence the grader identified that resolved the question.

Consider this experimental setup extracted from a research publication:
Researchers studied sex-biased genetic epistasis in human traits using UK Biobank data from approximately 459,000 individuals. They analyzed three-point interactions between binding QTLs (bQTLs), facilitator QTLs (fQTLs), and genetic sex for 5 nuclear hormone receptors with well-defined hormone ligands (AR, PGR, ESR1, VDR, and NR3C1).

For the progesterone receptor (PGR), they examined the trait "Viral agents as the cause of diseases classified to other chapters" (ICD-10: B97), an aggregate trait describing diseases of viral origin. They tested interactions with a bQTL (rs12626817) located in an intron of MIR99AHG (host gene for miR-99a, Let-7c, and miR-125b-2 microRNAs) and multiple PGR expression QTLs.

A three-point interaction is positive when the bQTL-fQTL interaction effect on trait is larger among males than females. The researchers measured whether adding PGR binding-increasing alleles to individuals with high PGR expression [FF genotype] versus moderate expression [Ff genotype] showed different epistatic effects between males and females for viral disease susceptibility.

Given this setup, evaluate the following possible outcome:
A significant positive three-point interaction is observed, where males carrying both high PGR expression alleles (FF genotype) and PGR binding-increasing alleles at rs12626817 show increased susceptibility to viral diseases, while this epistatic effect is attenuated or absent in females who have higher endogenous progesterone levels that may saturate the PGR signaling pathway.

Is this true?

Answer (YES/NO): NO